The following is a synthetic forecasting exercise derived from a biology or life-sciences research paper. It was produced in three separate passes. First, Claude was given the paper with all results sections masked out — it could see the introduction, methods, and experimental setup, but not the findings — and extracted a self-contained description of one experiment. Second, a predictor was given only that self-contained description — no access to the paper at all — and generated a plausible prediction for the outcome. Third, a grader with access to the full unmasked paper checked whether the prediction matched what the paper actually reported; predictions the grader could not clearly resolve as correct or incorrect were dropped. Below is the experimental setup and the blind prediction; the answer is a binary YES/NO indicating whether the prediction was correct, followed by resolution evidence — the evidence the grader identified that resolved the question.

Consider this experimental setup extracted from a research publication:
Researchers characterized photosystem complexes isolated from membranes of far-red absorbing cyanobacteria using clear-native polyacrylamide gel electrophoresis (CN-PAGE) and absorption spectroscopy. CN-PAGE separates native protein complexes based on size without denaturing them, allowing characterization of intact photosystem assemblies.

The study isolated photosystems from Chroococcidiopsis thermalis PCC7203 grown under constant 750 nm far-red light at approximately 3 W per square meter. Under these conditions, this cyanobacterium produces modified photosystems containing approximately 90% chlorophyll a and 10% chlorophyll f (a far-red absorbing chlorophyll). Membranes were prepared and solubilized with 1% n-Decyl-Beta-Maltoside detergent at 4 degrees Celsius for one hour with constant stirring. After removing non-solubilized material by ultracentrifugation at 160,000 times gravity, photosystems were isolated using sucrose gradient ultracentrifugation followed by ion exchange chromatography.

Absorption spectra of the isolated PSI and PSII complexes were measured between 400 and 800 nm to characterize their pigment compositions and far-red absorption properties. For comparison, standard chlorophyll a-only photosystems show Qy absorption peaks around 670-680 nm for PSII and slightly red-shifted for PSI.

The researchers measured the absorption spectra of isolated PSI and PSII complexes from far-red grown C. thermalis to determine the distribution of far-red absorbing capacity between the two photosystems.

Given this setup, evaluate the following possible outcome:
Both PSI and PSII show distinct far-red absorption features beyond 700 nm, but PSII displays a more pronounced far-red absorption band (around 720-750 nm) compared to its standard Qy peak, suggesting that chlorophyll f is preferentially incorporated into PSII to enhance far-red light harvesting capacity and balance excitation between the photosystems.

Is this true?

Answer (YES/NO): NO